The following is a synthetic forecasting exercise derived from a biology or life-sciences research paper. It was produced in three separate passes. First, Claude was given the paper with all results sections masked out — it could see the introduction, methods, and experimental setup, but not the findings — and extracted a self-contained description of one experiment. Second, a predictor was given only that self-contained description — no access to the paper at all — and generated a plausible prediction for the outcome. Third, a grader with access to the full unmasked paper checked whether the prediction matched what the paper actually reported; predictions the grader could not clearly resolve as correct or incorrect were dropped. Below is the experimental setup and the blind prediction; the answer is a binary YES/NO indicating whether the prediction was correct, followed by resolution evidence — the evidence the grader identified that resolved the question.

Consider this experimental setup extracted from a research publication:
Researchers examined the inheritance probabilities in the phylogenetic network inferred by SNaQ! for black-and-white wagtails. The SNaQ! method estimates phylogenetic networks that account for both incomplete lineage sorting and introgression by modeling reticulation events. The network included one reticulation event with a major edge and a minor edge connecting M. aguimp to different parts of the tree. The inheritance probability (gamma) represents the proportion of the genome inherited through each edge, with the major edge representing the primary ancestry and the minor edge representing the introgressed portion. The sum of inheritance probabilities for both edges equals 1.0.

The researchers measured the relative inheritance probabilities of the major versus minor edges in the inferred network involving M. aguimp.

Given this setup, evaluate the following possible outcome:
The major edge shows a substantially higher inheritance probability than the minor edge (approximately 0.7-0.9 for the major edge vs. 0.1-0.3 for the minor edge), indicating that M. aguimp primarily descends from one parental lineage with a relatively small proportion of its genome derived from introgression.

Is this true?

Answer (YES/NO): NO